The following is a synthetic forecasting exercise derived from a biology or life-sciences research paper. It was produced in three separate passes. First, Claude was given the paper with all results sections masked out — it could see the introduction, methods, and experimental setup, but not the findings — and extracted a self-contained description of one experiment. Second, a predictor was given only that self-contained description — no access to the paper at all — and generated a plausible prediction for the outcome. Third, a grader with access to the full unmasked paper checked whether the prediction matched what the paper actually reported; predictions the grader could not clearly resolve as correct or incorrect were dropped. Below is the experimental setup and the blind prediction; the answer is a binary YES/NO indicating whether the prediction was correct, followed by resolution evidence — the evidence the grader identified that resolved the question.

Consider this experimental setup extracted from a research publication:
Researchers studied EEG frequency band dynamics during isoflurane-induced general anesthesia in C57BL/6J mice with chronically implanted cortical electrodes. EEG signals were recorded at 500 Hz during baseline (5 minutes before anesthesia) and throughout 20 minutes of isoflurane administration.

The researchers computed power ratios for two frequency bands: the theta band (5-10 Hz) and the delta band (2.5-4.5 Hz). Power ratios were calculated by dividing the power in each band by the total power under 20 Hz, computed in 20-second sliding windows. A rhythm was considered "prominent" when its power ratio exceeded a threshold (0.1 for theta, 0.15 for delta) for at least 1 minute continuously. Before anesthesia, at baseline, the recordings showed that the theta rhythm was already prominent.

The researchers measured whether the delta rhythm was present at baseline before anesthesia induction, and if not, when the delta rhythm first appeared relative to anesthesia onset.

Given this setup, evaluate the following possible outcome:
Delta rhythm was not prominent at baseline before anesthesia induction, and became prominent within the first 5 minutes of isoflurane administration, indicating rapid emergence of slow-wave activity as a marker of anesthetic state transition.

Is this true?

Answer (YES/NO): YES